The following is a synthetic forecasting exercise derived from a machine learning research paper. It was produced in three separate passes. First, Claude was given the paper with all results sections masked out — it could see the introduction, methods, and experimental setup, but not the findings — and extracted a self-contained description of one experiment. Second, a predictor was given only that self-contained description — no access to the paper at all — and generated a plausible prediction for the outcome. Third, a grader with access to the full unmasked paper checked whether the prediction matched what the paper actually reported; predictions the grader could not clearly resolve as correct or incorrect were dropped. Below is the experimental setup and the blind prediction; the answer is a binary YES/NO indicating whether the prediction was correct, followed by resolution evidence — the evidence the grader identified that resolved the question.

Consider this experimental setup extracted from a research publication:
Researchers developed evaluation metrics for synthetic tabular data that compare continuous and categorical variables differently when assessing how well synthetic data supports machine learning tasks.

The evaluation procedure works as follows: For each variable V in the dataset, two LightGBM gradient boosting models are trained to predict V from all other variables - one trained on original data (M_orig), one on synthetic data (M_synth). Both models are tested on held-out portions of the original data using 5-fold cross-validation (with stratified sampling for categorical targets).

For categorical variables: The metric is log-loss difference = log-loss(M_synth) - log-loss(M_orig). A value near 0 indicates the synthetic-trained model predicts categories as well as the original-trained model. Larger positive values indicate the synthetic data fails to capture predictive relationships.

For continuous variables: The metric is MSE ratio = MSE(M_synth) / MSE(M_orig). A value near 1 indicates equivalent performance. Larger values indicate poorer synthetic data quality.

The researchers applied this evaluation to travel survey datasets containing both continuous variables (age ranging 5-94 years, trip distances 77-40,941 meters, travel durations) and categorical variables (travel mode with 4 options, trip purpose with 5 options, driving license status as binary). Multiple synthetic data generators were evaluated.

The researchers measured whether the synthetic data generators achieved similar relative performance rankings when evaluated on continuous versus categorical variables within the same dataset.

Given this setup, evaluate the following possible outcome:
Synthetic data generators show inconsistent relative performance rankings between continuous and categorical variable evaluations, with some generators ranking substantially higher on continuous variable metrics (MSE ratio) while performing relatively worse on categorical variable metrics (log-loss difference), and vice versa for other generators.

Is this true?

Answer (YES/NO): NO